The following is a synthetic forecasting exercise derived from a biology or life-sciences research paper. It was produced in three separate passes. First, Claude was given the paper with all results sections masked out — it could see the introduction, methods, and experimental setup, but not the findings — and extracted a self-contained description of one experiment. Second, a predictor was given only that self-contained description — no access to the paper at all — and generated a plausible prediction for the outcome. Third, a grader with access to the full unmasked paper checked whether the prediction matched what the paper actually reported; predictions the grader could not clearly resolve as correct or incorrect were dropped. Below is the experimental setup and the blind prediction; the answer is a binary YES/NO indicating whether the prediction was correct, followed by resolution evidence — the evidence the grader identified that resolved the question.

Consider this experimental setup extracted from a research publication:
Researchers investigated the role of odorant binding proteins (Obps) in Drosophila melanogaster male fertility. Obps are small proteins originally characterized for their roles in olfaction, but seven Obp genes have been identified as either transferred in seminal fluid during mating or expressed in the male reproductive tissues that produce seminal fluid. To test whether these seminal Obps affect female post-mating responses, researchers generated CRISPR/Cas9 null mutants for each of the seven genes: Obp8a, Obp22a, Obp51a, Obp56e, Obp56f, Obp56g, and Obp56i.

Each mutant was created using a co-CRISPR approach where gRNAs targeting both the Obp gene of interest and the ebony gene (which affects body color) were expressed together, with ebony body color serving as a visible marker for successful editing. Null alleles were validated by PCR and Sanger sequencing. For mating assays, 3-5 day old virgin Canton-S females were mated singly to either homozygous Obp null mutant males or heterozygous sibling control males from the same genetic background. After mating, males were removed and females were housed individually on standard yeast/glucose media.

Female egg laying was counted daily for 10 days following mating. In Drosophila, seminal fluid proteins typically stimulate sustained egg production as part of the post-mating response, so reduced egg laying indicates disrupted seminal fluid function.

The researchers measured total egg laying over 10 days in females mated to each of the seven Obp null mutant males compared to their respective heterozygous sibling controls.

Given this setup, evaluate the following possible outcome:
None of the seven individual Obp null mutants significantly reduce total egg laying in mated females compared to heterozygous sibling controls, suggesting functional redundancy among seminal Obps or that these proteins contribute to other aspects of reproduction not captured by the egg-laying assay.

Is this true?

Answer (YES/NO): NO